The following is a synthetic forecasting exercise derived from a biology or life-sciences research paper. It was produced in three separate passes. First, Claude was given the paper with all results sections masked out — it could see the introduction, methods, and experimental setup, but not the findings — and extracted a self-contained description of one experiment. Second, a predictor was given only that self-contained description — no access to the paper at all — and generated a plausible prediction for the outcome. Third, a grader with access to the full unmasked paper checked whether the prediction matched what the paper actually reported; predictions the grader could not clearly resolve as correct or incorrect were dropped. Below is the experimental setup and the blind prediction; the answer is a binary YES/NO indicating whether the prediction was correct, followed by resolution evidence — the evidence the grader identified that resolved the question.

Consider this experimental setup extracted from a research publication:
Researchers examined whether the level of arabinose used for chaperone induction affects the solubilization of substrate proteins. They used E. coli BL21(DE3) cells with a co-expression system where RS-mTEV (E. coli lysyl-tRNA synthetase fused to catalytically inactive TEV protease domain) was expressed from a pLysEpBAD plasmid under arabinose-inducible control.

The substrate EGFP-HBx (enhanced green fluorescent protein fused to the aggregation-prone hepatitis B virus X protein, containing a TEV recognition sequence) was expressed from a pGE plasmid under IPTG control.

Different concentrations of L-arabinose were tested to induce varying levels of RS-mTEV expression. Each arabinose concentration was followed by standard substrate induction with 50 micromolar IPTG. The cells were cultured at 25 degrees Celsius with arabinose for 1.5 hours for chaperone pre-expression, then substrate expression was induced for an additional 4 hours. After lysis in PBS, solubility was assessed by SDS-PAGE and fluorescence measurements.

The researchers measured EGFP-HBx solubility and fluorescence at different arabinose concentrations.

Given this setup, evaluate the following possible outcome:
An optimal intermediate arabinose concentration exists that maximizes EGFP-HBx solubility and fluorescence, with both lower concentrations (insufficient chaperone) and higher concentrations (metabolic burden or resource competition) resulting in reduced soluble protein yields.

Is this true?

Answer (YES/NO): NO